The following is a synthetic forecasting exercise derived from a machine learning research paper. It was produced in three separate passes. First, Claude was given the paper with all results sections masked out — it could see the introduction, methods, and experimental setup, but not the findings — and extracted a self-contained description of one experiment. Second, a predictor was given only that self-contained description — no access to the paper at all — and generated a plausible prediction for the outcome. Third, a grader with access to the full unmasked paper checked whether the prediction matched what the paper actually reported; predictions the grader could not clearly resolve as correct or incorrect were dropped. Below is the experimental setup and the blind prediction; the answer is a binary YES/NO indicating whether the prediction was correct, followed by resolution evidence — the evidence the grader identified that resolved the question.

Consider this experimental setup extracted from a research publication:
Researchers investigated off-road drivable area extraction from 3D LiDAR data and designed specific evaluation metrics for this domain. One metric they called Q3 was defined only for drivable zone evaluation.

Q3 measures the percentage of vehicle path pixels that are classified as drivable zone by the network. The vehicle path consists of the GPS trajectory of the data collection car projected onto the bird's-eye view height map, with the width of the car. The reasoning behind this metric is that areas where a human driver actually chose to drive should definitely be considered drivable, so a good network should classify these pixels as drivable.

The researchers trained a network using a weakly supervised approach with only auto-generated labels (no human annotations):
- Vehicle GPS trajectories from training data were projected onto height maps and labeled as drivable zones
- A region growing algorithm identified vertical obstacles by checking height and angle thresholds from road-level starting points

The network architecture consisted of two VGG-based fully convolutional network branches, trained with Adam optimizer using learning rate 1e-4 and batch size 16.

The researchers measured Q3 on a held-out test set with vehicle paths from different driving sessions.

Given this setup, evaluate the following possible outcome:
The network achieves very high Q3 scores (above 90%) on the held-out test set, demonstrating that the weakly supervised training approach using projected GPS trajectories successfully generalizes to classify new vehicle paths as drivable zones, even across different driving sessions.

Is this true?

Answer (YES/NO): YES